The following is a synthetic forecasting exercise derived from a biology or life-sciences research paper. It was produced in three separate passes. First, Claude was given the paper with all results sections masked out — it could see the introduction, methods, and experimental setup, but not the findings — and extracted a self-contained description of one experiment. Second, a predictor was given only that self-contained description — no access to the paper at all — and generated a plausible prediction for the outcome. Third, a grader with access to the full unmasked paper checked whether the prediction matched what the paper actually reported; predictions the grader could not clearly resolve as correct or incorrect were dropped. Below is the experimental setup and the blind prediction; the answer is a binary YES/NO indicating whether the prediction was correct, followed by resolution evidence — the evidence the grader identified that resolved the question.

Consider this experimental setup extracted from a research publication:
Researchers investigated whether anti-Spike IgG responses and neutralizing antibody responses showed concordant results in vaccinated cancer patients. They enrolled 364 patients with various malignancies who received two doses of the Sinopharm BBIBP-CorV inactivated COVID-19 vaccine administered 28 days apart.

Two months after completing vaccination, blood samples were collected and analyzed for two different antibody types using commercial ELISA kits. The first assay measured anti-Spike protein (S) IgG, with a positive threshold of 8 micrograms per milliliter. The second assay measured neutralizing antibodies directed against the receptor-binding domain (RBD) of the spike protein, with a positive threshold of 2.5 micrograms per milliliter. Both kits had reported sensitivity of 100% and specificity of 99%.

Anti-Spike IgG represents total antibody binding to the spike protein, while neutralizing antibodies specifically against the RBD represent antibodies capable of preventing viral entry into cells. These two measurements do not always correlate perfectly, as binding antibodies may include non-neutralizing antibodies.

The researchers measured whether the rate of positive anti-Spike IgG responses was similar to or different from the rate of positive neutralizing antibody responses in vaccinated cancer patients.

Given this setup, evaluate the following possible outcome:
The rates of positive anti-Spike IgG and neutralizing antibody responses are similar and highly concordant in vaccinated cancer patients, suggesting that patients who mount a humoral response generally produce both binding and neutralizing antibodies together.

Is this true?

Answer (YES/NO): YES